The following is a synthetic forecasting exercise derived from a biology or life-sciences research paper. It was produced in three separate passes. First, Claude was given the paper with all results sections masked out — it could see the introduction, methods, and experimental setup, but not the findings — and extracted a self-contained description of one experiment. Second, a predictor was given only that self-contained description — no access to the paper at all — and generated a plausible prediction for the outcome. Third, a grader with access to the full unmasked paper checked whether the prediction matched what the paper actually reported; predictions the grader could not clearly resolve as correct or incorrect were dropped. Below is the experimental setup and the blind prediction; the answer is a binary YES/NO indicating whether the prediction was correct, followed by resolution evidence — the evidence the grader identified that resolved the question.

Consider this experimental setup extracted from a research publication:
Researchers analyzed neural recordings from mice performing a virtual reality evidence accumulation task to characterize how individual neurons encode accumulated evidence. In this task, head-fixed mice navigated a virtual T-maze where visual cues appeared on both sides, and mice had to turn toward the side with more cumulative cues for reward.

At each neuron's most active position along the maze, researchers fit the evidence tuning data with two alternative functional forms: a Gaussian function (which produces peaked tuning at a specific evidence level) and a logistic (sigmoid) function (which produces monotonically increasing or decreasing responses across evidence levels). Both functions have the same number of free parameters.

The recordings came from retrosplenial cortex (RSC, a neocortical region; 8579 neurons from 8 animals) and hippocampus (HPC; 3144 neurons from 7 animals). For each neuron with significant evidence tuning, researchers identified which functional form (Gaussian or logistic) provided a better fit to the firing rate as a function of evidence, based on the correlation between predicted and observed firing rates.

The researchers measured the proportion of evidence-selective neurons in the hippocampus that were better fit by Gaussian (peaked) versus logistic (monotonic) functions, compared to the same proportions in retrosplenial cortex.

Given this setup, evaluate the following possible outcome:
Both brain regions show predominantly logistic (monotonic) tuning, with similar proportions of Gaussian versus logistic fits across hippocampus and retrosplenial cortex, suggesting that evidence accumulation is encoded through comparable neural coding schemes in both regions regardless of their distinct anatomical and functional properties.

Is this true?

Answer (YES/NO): NO